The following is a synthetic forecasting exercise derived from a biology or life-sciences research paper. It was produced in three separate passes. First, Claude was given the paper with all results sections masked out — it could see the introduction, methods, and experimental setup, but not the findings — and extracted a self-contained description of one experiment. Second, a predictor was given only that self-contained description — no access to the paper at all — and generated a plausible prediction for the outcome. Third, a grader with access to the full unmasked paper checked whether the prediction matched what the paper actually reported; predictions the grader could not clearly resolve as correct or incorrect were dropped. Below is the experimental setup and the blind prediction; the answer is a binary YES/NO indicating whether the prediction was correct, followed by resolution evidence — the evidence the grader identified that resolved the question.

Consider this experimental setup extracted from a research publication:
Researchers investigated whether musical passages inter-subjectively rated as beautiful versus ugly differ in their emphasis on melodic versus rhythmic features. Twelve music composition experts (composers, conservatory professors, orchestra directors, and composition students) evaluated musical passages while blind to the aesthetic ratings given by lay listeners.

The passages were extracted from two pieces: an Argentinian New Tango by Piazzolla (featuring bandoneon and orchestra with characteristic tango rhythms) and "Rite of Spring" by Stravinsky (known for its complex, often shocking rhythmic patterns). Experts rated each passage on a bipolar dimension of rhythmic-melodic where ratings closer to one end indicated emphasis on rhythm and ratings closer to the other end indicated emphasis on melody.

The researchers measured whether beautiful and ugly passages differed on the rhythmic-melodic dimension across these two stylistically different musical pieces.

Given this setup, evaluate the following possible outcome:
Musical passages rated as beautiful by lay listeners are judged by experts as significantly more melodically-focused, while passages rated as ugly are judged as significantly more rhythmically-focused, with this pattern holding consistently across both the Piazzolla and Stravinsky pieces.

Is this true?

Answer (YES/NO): YES